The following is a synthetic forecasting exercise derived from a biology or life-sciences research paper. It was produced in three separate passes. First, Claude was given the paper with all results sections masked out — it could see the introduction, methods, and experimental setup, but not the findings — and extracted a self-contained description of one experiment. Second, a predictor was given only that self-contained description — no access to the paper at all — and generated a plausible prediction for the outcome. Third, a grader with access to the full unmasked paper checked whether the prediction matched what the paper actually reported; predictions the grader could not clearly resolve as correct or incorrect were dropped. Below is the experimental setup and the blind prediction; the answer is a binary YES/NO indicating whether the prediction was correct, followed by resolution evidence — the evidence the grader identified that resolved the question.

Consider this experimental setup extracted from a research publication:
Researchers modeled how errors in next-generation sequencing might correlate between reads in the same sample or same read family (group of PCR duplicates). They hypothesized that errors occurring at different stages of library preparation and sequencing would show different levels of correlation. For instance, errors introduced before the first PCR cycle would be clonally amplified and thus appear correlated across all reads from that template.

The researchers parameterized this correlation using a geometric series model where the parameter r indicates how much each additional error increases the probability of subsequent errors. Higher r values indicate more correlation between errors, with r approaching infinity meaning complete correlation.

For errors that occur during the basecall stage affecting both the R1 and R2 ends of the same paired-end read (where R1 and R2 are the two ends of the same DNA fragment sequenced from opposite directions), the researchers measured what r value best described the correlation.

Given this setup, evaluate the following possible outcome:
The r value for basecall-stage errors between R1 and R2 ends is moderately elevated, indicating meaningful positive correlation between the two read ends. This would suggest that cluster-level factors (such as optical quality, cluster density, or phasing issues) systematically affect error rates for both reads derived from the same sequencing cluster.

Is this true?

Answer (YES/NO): NO